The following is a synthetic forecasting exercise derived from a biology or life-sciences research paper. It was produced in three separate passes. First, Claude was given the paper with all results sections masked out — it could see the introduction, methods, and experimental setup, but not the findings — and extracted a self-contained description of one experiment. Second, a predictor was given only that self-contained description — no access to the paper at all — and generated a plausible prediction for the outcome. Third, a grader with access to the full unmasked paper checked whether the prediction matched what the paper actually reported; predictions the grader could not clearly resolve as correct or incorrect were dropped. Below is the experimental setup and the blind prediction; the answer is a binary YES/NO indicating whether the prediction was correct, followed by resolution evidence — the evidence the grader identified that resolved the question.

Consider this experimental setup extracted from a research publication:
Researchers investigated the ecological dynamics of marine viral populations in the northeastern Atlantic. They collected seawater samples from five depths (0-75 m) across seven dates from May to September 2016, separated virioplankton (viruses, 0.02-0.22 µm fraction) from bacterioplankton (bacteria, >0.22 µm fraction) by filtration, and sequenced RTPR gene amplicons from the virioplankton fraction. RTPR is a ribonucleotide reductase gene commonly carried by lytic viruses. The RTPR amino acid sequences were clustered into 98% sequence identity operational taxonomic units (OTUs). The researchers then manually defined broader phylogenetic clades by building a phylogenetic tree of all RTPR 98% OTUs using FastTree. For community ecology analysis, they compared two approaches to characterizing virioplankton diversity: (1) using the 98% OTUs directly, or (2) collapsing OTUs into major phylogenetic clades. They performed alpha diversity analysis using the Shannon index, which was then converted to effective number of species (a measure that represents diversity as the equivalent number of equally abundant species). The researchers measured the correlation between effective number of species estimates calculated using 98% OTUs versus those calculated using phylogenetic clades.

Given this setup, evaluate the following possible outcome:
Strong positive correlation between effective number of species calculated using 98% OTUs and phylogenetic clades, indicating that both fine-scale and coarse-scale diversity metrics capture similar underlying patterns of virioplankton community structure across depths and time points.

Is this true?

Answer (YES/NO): YES